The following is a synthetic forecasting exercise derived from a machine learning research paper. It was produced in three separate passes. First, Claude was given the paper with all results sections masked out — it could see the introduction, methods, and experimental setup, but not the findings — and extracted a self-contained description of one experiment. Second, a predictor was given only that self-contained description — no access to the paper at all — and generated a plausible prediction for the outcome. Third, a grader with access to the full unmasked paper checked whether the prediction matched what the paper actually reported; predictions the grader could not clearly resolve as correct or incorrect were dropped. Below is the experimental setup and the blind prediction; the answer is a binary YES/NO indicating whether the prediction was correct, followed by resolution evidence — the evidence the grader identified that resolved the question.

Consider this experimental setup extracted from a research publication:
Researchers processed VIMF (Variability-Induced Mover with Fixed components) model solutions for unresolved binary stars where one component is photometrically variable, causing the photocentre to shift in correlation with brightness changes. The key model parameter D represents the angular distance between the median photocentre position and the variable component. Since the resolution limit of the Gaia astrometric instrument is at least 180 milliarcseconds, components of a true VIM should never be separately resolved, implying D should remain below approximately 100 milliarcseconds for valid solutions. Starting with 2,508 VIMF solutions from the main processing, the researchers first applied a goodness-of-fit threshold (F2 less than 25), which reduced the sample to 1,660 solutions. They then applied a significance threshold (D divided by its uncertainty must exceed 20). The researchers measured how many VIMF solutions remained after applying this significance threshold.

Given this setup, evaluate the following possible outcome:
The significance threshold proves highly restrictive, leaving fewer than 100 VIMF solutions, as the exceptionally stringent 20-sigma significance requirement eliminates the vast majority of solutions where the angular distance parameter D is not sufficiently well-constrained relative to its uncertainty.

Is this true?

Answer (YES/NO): NO